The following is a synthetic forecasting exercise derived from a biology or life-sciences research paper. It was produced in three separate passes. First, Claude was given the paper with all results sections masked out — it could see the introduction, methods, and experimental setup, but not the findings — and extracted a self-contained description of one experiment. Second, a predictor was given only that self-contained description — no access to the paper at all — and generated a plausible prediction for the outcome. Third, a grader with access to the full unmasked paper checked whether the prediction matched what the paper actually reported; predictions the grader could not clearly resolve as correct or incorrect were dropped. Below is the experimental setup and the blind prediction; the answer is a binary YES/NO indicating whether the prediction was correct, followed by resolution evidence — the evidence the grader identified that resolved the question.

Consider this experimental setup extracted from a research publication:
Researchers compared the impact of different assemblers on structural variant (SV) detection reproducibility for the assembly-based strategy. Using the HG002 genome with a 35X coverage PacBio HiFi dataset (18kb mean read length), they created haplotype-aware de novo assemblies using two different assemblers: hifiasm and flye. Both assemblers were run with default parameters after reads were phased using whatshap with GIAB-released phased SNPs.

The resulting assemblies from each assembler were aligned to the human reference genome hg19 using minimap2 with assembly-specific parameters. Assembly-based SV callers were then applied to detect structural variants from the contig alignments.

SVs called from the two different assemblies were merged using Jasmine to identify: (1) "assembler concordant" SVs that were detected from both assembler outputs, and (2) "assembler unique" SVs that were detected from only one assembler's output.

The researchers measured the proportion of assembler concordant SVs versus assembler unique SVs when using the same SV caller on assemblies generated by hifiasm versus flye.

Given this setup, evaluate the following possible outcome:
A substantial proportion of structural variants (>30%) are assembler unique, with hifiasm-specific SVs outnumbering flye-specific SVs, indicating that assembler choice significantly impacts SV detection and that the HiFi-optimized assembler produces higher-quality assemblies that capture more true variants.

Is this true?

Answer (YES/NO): NO